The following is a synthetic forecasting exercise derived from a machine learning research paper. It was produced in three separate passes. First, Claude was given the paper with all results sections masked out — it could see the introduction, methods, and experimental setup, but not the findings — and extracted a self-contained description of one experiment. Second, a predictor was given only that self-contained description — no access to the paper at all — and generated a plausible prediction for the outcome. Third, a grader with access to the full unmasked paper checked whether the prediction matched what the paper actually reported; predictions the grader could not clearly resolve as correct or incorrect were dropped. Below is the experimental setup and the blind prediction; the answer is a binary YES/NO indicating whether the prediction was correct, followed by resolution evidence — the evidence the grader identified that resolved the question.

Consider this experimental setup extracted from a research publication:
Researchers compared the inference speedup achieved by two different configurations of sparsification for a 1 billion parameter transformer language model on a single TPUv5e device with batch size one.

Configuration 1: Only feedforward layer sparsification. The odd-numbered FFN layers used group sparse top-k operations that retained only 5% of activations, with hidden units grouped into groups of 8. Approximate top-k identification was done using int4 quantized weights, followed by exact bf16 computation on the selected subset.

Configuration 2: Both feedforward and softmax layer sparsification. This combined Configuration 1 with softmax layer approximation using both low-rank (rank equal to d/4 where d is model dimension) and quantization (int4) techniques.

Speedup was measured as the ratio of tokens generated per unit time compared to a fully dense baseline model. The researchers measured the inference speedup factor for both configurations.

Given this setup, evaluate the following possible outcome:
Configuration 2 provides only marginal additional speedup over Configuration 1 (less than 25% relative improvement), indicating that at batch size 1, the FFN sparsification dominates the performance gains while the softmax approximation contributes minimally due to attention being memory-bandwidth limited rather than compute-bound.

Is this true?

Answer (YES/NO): NO